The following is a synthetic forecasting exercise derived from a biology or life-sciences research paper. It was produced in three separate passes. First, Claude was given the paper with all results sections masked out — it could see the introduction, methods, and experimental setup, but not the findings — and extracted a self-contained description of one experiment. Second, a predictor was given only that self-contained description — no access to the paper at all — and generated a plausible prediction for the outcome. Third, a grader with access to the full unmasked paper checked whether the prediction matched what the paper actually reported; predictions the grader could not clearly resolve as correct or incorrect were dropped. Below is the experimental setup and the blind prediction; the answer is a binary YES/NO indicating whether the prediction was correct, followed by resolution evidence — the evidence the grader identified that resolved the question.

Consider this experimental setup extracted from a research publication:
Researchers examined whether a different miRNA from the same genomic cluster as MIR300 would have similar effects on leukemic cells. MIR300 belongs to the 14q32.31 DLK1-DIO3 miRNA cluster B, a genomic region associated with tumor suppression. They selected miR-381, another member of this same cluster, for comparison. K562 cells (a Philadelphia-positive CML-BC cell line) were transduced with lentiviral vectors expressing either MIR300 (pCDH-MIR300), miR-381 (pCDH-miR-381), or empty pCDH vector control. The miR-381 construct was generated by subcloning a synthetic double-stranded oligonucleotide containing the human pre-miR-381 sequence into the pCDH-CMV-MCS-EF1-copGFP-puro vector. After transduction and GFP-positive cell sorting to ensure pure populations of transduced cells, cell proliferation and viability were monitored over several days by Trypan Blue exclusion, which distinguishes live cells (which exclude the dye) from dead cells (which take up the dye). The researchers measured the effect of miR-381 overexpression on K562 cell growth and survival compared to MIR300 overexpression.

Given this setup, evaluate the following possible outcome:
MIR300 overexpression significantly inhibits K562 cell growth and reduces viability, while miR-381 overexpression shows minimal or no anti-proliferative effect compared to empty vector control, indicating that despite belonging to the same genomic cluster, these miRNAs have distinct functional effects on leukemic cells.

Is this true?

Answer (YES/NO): YES